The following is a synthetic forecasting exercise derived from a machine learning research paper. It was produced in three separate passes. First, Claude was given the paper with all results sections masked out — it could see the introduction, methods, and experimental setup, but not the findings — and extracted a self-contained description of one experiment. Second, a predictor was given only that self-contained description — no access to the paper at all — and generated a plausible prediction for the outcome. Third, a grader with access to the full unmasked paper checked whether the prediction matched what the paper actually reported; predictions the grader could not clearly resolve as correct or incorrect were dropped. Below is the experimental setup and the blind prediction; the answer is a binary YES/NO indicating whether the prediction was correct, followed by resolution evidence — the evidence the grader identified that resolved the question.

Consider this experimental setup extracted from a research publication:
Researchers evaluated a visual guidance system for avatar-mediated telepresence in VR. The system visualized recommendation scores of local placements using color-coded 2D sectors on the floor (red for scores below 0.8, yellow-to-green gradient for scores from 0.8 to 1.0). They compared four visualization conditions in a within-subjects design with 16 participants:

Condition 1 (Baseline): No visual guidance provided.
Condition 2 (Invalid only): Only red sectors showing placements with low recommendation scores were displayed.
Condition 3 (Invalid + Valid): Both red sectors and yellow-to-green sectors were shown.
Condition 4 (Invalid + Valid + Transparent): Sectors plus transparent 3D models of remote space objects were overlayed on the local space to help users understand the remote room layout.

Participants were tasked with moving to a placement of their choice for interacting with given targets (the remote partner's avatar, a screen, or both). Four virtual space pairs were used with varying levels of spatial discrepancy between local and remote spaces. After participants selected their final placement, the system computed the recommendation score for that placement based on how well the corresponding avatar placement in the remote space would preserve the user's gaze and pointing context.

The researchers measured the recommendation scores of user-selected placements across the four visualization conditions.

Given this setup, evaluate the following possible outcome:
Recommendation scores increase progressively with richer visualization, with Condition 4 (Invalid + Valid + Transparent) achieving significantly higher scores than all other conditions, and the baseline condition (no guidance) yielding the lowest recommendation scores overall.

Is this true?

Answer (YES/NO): NO